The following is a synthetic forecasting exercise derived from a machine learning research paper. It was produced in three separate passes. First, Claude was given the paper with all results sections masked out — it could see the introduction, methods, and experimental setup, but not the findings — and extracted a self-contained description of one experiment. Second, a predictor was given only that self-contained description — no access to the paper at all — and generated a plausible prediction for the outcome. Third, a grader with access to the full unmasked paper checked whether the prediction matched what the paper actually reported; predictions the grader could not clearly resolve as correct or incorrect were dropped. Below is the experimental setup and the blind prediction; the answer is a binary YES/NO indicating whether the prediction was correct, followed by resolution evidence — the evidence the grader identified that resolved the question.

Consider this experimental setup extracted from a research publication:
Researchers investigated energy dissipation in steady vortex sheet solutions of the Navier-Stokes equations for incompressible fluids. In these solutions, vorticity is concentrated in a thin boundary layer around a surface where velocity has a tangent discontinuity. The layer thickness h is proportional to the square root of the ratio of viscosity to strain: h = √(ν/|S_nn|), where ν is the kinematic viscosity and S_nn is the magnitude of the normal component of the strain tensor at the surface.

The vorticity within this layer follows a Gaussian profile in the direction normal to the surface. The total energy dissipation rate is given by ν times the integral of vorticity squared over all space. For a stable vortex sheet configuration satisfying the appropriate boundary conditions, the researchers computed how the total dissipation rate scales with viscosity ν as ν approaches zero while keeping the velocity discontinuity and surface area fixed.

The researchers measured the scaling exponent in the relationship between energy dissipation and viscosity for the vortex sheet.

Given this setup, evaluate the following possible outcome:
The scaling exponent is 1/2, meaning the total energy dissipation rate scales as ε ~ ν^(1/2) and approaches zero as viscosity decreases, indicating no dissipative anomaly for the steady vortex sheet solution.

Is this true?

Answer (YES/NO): YES